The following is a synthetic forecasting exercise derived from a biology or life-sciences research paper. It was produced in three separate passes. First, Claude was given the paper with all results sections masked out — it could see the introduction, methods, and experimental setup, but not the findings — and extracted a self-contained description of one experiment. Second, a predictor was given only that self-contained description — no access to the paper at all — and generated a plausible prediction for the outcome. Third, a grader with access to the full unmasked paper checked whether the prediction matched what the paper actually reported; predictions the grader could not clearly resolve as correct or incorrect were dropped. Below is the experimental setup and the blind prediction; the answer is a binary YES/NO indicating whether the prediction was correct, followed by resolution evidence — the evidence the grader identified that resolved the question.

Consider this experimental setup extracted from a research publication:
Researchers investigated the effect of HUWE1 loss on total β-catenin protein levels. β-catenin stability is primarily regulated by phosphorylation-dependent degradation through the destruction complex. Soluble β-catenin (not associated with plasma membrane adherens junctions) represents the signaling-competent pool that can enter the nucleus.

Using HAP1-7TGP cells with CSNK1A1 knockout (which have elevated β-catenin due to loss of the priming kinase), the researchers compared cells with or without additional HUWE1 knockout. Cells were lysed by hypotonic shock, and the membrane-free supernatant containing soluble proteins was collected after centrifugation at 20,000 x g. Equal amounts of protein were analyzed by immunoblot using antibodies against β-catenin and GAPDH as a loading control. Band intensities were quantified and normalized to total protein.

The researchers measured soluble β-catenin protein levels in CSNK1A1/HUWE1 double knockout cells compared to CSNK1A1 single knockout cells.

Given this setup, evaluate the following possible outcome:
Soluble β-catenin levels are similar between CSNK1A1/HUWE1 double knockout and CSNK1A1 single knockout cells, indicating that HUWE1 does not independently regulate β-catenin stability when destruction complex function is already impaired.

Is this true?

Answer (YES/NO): NO